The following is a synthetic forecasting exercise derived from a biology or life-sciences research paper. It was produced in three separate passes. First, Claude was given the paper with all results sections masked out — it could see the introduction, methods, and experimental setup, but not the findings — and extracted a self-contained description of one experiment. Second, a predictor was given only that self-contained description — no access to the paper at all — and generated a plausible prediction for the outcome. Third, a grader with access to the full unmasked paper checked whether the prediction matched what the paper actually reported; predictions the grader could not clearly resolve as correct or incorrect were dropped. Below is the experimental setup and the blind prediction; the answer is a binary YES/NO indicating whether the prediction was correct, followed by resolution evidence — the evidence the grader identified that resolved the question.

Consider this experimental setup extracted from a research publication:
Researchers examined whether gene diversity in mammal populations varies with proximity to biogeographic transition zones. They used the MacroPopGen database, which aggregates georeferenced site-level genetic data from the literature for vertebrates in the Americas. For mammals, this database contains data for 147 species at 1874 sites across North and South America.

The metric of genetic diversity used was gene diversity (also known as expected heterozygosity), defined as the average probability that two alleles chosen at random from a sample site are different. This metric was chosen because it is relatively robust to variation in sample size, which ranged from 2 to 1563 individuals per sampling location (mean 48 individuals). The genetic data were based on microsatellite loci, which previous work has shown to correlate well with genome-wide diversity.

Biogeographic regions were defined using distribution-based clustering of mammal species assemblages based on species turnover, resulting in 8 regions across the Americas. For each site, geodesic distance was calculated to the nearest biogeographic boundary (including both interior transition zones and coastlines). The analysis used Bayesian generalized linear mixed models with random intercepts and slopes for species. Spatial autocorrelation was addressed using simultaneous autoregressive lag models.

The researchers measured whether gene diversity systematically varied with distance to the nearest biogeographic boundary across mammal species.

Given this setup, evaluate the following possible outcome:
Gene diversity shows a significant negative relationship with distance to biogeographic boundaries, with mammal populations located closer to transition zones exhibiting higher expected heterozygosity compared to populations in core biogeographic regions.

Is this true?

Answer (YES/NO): NO